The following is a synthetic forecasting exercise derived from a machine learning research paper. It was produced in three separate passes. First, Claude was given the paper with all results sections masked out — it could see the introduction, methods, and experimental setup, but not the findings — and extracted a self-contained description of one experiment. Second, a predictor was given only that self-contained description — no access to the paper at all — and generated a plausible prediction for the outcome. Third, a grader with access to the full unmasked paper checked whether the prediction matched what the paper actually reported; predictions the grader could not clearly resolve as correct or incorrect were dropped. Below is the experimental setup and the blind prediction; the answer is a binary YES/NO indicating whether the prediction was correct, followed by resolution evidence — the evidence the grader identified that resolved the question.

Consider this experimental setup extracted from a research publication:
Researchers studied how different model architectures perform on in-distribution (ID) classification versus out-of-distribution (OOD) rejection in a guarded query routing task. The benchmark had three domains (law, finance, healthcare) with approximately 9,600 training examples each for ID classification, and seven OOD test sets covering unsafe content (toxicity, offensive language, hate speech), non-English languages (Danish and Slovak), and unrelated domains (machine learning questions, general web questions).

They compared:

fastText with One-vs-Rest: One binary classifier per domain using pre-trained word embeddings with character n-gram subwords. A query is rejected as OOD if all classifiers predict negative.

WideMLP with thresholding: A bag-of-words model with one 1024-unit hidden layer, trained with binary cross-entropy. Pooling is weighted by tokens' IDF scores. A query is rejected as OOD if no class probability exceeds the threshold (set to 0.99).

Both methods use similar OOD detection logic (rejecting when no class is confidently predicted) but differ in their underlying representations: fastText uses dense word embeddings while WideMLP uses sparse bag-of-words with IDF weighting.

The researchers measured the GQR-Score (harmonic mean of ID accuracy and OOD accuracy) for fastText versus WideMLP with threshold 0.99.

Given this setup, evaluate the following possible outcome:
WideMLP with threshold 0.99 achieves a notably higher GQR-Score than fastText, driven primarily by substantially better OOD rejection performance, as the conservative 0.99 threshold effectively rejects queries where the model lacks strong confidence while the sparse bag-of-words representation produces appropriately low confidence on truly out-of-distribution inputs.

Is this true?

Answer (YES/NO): YES